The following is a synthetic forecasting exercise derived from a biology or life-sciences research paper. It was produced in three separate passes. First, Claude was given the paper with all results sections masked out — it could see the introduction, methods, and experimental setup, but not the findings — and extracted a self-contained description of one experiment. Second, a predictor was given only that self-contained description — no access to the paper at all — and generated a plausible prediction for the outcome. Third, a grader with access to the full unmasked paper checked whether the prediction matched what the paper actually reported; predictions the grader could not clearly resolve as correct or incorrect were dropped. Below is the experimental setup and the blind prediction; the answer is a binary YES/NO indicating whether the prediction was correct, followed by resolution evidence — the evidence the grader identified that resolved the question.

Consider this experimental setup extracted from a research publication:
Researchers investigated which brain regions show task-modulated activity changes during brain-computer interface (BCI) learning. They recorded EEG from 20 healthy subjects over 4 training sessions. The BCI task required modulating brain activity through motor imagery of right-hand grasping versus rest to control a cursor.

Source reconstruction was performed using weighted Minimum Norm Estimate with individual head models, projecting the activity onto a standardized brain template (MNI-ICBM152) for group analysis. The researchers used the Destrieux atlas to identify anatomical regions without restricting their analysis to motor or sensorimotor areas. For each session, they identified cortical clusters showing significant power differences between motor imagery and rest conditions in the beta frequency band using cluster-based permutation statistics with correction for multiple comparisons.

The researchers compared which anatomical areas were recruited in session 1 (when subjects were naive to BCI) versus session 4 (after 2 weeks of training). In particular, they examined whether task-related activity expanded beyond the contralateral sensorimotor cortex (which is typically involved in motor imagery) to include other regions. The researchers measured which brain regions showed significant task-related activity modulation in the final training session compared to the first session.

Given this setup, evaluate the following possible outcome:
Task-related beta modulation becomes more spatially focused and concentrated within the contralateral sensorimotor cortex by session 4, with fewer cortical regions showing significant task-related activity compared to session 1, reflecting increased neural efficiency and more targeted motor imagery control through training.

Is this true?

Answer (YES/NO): NO